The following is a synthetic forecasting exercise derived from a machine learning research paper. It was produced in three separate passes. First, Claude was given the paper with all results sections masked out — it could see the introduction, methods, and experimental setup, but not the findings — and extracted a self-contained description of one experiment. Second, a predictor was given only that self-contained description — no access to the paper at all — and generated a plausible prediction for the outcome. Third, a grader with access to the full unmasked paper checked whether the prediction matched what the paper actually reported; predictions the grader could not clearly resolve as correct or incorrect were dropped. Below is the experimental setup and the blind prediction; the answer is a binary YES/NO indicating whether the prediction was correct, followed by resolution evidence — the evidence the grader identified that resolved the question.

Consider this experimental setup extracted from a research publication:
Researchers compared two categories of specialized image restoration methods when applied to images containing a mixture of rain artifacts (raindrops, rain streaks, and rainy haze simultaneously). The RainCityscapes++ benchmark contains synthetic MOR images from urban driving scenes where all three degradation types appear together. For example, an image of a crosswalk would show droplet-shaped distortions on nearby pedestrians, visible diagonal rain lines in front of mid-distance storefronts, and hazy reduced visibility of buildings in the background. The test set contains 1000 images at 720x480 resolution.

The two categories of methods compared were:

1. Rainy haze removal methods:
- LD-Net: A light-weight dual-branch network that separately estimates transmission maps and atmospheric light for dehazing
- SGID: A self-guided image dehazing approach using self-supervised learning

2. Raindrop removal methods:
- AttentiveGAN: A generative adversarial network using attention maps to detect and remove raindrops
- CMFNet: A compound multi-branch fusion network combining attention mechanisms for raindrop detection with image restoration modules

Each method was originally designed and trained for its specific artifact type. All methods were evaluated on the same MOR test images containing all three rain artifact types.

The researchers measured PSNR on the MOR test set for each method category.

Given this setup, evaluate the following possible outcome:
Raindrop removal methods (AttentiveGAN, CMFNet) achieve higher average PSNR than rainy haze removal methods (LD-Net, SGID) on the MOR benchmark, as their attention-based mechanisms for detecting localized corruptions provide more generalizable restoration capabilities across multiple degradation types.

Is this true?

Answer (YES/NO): YES